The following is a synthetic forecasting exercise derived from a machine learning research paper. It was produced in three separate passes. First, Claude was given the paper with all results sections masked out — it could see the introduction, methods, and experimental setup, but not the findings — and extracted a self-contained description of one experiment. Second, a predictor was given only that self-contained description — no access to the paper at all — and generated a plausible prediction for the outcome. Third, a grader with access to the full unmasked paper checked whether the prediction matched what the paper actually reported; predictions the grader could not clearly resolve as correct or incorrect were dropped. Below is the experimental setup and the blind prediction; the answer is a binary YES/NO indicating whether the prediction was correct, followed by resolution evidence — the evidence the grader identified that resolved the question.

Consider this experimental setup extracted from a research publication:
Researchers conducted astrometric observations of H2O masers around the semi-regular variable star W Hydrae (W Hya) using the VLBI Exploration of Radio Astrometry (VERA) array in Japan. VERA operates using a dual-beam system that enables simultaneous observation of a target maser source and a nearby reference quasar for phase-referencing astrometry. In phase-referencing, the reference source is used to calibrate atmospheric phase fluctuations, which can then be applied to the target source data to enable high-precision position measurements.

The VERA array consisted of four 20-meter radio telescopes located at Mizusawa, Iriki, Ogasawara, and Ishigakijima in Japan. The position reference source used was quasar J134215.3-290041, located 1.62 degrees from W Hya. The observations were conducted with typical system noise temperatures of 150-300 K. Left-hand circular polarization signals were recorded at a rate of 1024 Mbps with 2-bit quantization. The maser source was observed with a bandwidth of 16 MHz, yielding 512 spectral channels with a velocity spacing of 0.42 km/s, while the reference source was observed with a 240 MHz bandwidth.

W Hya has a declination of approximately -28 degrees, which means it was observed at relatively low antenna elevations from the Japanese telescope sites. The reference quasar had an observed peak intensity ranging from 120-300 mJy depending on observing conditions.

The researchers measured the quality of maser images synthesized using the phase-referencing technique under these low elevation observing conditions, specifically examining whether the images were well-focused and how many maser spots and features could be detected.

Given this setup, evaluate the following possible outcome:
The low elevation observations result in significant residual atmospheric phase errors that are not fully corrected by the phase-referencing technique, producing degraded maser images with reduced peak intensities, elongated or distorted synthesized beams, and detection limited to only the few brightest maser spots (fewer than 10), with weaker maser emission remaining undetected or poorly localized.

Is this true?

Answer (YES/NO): NO